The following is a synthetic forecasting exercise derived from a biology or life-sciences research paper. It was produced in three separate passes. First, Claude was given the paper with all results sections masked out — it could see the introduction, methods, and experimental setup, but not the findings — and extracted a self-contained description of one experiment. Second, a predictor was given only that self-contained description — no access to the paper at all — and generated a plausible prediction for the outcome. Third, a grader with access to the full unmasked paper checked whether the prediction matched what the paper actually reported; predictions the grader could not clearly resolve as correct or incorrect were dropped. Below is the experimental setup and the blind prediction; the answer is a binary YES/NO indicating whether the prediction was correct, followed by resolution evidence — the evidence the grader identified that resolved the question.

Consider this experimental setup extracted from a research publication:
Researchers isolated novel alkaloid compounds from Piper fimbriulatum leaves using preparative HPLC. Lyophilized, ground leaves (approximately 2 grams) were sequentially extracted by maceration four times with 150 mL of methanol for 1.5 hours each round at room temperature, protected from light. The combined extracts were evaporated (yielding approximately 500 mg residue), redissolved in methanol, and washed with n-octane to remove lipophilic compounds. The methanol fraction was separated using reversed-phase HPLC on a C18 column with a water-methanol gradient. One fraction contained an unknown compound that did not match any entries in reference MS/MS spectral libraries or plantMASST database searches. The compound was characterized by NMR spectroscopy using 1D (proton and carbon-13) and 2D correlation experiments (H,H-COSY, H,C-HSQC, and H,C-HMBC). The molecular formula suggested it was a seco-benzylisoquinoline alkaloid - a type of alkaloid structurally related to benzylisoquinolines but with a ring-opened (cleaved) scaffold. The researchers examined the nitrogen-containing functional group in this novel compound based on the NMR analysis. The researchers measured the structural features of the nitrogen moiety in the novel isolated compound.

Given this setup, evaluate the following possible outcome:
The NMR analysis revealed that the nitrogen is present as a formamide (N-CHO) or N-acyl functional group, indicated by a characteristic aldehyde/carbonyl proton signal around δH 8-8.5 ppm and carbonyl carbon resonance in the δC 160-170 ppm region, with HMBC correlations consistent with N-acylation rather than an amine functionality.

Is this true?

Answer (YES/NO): NO